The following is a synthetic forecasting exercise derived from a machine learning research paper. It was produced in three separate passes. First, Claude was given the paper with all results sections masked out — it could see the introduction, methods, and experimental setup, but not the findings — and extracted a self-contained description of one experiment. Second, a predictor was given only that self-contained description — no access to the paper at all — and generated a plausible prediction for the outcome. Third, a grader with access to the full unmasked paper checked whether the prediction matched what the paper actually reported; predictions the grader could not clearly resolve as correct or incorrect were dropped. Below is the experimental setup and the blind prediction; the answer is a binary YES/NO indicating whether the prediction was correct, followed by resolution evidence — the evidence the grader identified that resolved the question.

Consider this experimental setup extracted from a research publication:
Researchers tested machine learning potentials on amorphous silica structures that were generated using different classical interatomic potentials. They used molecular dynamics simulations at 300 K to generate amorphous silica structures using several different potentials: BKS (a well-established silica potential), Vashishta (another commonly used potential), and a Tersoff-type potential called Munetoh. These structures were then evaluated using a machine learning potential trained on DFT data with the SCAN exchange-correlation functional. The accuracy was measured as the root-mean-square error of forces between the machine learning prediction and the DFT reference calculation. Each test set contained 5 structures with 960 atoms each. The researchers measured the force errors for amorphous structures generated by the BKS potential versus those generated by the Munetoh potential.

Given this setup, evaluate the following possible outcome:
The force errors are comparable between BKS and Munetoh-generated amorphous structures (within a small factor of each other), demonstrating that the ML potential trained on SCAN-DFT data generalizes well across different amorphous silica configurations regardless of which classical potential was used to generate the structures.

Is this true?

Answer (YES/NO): NO